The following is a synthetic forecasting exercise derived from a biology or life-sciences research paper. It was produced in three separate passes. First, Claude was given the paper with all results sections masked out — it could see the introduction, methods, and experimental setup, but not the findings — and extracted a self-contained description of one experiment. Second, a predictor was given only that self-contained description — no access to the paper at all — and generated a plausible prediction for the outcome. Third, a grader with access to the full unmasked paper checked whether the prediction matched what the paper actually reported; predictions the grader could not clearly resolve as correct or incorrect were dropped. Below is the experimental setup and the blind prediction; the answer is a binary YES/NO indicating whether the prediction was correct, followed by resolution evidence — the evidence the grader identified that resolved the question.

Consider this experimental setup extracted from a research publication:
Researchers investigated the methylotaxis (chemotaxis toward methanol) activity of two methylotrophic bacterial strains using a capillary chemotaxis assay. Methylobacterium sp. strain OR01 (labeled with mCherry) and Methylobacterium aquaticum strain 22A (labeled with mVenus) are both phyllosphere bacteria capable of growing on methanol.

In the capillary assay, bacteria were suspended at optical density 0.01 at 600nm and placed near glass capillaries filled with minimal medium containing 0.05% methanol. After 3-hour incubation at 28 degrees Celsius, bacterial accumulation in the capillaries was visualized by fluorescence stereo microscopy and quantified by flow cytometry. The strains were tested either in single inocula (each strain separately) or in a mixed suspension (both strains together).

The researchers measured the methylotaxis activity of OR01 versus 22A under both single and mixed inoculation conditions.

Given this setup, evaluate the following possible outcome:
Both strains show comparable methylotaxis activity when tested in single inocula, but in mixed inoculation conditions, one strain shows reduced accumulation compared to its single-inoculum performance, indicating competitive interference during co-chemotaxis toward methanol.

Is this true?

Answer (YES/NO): NO